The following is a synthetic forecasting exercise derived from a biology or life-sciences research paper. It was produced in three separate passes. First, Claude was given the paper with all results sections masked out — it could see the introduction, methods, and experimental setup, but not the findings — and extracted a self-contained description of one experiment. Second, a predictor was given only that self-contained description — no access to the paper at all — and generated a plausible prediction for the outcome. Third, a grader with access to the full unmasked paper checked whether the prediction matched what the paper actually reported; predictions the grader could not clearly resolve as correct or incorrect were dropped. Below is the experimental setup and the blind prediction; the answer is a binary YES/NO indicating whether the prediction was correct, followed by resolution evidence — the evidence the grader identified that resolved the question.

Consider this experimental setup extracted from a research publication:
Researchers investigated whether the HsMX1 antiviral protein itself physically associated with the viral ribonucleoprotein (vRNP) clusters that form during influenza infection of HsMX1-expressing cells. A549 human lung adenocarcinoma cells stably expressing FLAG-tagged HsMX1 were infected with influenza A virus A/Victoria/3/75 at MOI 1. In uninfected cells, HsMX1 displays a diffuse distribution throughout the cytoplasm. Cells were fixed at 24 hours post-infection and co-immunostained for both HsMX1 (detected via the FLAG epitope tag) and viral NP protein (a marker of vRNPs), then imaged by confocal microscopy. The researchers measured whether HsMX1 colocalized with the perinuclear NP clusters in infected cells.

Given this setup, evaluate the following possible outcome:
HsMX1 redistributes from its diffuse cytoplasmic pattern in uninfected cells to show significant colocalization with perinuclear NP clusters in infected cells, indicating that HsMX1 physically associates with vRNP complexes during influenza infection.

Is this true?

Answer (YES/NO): NO